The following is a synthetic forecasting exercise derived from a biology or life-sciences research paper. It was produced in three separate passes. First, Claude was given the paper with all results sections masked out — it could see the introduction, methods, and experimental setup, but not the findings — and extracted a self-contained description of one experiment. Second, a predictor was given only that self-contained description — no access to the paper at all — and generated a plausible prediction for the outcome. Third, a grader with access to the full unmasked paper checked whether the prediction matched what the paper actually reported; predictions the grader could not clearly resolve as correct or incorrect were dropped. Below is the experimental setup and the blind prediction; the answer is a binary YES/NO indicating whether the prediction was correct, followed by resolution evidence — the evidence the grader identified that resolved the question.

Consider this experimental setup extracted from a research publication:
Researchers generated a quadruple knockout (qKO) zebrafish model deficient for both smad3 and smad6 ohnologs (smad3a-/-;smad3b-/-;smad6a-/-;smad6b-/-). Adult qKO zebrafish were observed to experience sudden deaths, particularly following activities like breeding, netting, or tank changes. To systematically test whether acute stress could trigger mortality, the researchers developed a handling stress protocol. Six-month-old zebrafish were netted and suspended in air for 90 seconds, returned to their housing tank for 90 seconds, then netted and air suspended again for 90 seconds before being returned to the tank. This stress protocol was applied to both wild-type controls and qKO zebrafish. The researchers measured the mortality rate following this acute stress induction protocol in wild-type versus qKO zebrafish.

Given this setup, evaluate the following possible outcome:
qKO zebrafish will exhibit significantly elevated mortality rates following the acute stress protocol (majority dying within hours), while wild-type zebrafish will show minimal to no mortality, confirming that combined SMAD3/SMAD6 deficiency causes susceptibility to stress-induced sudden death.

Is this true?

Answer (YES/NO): YES